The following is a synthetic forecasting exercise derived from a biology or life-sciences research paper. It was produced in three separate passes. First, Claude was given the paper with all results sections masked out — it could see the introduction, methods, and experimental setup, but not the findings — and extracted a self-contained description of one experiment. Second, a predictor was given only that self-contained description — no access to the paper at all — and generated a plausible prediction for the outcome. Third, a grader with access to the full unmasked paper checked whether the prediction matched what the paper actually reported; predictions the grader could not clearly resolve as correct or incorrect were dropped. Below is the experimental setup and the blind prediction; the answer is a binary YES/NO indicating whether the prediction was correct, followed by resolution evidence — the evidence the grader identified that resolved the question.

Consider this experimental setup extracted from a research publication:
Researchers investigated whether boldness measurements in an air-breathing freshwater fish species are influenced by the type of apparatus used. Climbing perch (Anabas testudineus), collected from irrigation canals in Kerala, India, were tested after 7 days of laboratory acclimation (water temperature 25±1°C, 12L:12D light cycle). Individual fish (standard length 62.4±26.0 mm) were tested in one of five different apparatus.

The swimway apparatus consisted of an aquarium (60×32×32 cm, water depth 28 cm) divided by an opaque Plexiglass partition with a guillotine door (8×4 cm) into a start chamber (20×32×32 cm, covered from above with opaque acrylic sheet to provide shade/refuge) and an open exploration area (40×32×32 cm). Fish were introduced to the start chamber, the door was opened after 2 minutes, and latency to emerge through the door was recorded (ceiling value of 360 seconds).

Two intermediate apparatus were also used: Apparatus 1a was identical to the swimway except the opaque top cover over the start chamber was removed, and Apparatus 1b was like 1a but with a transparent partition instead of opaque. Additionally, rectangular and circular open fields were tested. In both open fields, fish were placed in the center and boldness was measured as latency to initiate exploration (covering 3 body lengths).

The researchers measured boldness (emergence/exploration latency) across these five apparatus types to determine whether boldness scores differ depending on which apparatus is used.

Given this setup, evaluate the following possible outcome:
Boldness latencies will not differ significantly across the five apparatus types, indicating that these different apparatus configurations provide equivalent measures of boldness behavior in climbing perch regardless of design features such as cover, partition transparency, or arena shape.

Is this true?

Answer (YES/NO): NO